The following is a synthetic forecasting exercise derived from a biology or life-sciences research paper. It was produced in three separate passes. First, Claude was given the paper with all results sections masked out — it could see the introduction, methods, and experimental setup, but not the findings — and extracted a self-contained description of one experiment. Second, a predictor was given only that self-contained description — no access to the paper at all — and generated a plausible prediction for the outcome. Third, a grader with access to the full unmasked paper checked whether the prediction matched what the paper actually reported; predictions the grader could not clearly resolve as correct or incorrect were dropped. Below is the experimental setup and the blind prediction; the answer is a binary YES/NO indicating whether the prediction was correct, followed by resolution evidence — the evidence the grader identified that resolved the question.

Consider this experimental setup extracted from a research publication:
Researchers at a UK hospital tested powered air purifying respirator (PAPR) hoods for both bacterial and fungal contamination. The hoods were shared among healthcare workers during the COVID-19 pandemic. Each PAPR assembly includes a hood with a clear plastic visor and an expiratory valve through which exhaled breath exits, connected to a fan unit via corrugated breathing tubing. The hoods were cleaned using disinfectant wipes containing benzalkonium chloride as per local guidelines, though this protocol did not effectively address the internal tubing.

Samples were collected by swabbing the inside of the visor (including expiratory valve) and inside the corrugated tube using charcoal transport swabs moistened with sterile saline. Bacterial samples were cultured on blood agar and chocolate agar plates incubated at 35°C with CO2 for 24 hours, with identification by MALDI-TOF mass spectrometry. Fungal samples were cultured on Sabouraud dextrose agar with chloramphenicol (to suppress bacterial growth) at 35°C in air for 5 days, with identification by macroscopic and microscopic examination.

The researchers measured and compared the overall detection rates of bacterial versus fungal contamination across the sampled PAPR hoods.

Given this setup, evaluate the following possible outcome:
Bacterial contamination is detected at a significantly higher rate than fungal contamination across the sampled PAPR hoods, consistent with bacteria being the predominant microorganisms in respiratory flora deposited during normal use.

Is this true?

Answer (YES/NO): NO